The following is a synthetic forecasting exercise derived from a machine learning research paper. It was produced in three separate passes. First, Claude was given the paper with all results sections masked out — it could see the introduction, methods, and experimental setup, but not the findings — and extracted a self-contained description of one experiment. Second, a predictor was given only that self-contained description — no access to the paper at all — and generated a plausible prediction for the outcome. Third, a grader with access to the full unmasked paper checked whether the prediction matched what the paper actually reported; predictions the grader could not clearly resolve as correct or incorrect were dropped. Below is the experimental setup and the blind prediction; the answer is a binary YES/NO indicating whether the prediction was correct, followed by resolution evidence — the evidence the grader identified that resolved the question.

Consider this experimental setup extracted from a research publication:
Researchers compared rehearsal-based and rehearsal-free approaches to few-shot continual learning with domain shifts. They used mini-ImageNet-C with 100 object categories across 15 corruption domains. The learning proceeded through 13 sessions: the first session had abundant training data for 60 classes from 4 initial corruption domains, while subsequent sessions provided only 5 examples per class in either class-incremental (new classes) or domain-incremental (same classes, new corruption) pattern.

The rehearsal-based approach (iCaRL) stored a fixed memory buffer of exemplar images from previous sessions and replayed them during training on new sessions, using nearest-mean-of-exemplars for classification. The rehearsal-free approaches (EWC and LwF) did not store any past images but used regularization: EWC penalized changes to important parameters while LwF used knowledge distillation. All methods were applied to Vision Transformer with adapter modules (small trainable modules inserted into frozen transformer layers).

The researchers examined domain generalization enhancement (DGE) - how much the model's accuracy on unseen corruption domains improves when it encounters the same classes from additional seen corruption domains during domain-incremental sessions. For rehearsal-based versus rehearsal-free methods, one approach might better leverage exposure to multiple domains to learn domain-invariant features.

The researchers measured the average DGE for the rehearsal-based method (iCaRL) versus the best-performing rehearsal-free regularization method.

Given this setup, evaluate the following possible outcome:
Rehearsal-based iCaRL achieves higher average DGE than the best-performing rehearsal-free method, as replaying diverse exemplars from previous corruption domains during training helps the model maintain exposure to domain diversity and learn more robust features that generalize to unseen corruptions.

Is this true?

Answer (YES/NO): YES